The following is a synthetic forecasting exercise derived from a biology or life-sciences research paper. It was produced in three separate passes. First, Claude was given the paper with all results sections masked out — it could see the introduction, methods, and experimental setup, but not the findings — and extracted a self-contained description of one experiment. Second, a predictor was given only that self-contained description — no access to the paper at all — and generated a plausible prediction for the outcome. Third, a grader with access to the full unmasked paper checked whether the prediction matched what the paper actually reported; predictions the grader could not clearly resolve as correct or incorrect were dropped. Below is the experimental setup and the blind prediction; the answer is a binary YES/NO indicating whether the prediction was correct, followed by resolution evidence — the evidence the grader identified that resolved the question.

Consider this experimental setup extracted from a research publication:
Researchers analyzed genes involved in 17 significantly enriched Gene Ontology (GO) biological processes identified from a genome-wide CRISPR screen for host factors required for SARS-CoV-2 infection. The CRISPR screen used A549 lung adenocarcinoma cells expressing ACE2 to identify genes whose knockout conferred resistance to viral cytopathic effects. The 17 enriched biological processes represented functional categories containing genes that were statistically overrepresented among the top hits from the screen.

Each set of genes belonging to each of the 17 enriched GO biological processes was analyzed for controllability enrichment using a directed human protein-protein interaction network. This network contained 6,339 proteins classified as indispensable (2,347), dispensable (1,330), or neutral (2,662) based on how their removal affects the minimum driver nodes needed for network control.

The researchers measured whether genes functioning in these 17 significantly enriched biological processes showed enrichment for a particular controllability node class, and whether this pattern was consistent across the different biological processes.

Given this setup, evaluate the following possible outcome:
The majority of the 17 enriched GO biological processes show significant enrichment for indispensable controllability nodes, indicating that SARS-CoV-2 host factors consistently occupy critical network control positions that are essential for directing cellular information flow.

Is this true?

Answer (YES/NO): NO